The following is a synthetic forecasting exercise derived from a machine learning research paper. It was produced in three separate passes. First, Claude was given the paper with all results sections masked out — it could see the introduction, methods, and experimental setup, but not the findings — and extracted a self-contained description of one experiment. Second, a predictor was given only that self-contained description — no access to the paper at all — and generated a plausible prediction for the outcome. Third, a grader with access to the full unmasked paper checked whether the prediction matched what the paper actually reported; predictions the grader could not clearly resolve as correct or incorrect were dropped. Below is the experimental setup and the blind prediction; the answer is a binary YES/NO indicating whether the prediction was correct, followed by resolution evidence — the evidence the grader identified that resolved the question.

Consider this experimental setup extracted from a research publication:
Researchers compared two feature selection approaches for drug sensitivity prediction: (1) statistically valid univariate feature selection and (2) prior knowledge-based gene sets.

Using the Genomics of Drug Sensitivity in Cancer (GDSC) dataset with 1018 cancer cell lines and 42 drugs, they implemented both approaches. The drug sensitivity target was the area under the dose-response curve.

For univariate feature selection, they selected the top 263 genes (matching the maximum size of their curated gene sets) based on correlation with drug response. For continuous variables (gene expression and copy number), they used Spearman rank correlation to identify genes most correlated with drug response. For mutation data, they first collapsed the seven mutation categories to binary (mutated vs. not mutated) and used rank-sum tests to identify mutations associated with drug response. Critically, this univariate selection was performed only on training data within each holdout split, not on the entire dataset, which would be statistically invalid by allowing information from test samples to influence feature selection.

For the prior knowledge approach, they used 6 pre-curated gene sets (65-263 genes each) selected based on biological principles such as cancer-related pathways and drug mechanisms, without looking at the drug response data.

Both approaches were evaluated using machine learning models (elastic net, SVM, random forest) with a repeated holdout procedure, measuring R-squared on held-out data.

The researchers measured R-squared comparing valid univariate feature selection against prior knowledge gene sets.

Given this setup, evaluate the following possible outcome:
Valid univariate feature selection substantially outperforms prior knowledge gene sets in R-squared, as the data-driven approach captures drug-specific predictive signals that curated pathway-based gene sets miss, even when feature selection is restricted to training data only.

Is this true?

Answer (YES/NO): NO